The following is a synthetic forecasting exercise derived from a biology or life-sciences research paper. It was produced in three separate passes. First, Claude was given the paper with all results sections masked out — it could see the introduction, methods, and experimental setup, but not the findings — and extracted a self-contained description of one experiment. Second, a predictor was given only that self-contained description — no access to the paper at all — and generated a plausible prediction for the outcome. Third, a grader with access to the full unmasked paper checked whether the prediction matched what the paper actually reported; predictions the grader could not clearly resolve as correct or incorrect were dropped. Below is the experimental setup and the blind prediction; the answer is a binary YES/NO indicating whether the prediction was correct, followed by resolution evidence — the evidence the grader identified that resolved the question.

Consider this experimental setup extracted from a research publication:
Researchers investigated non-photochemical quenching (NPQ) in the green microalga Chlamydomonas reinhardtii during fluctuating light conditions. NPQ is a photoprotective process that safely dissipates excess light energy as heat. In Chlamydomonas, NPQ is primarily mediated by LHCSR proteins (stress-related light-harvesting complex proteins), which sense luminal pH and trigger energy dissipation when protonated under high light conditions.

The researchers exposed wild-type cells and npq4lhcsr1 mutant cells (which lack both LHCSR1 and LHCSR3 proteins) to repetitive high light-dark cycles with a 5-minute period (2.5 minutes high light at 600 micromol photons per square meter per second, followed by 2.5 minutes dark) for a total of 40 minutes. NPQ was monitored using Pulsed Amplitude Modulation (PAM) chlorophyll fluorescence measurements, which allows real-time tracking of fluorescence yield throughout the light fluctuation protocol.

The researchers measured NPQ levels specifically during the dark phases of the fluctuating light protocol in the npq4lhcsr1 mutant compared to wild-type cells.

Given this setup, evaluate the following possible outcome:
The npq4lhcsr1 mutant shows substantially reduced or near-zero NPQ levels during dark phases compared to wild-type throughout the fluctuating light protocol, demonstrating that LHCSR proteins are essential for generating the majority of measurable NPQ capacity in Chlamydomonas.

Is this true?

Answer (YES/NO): NO